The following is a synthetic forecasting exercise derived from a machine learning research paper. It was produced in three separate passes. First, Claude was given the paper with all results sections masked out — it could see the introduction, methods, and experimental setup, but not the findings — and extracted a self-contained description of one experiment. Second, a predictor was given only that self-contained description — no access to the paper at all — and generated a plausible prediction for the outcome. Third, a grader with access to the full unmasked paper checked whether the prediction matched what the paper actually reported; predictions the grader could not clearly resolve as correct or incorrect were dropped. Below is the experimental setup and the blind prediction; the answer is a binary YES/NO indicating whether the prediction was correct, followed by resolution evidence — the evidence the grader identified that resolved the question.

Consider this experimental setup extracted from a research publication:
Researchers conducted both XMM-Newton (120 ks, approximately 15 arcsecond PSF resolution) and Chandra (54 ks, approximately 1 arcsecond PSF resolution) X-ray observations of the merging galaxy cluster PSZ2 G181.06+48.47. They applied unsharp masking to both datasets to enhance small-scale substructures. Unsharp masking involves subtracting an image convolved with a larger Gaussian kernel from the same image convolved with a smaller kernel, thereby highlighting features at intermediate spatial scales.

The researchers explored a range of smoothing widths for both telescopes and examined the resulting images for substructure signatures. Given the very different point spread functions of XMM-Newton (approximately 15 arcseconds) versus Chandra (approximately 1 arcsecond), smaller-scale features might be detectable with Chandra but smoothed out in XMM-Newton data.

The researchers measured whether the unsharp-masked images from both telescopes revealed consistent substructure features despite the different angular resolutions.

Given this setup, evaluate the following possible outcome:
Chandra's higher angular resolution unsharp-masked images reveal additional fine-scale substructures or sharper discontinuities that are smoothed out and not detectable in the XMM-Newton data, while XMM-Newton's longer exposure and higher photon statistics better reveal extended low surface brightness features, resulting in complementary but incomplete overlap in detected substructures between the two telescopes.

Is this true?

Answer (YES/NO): NO